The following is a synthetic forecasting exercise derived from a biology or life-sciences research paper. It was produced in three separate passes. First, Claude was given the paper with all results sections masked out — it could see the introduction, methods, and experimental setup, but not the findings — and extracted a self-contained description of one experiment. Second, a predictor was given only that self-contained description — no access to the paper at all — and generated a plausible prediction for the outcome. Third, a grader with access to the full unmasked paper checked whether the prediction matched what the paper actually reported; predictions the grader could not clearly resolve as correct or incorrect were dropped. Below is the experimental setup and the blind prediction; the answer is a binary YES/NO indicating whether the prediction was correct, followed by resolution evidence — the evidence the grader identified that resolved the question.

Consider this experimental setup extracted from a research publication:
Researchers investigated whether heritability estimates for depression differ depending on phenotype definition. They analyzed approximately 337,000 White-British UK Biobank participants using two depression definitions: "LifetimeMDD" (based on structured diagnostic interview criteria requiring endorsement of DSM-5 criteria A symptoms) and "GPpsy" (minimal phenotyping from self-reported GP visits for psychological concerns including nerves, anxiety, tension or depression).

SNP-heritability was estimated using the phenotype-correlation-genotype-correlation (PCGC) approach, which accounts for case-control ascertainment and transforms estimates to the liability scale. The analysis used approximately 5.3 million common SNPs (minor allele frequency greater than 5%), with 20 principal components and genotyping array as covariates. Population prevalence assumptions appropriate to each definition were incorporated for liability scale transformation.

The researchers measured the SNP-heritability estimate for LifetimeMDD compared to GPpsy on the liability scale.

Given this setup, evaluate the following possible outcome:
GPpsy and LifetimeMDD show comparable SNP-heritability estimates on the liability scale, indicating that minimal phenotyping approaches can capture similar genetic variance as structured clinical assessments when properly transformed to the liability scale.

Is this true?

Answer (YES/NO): NO